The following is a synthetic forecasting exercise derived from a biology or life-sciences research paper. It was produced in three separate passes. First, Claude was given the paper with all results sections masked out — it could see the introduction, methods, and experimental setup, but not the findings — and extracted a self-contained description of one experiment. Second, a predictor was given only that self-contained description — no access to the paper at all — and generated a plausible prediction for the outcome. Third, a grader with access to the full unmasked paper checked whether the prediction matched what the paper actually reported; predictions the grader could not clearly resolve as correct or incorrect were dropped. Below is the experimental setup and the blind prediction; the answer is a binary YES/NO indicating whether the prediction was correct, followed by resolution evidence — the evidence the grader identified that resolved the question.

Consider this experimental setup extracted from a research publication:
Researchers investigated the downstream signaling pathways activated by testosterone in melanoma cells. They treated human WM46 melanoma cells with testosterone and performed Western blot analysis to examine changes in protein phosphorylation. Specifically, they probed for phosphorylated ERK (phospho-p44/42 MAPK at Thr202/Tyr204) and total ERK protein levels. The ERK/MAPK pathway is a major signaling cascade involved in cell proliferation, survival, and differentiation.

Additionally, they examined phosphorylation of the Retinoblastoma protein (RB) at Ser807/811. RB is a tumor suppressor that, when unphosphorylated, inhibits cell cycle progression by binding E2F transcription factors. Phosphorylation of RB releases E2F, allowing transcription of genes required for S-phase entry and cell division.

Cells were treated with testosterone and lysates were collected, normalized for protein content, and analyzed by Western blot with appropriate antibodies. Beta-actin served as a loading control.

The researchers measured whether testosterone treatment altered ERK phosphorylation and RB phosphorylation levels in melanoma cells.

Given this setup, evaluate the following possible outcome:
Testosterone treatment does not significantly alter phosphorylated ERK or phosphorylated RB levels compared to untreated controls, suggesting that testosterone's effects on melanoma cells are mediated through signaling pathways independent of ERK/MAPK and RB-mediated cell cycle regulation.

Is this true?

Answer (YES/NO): NO